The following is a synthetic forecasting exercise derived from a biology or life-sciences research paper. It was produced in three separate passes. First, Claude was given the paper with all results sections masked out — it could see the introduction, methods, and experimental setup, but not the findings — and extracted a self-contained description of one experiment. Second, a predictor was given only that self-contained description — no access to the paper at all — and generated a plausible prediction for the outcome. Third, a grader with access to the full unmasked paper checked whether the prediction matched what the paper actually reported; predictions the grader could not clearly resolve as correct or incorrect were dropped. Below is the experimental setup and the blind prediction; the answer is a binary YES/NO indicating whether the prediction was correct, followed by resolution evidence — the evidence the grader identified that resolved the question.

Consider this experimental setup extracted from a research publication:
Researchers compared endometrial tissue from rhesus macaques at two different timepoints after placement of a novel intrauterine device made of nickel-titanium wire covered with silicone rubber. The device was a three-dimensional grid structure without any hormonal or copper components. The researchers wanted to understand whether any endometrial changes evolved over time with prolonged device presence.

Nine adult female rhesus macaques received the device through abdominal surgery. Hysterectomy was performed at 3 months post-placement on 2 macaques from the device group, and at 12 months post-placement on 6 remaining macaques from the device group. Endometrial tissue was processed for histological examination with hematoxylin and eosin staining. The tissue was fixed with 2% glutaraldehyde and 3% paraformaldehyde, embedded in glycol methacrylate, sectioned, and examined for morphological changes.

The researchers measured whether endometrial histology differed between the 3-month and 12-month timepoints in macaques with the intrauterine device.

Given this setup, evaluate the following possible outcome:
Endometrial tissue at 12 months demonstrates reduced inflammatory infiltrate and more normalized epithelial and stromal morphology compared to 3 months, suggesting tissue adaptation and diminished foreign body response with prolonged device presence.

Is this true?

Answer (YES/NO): NO